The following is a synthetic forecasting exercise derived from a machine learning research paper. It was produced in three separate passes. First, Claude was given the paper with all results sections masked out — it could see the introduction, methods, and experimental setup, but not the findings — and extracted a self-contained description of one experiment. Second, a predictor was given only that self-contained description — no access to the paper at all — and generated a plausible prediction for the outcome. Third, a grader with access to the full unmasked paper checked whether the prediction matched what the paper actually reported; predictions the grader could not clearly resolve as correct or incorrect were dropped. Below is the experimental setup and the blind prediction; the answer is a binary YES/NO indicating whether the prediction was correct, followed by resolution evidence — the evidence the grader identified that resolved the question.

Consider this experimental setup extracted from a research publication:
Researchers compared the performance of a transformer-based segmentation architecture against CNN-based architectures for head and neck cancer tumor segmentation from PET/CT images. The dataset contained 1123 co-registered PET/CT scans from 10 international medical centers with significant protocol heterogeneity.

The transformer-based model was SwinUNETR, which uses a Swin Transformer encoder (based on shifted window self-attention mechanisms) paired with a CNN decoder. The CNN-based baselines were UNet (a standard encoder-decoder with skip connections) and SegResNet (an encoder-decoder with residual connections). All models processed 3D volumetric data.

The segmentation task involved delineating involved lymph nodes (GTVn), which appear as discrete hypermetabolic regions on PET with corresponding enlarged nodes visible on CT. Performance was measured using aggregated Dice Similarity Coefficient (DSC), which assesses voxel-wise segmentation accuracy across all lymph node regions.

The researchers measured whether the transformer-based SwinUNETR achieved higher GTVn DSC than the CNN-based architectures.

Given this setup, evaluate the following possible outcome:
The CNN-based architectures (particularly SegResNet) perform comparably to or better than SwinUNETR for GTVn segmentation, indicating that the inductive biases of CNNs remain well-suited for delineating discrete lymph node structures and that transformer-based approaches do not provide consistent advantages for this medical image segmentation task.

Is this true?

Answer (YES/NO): YES